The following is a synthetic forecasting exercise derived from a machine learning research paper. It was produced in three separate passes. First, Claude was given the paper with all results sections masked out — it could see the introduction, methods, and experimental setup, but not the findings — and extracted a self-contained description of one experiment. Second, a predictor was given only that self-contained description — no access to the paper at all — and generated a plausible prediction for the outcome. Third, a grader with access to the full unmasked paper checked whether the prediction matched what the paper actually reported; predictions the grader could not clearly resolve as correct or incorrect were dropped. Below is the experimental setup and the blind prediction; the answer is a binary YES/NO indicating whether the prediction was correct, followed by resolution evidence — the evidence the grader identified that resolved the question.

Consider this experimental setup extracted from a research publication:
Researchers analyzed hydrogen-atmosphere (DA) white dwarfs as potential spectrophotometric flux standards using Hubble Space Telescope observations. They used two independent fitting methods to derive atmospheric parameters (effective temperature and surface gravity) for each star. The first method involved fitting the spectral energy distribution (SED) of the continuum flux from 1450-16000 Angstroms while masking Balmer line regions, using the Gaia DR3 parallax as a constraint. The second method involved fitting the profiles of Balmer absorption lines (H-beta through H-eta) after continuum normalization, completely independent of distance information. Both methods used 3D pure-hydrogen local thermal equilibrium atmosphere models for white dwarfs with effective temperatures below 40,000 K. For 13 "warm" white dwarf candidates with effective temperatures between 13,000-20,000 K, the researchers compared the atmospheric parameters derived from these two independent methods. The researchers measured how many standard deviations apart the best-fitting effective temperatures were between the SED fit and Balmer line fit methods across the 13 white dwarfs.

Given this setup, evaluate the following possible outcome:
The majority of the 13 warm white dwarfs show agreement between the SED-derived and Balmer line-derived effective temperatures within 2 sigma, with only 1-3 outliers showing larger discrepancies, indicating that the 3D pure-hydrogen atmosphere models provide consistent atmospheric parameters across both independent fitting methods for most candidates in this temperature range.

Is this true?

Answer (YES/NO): NO